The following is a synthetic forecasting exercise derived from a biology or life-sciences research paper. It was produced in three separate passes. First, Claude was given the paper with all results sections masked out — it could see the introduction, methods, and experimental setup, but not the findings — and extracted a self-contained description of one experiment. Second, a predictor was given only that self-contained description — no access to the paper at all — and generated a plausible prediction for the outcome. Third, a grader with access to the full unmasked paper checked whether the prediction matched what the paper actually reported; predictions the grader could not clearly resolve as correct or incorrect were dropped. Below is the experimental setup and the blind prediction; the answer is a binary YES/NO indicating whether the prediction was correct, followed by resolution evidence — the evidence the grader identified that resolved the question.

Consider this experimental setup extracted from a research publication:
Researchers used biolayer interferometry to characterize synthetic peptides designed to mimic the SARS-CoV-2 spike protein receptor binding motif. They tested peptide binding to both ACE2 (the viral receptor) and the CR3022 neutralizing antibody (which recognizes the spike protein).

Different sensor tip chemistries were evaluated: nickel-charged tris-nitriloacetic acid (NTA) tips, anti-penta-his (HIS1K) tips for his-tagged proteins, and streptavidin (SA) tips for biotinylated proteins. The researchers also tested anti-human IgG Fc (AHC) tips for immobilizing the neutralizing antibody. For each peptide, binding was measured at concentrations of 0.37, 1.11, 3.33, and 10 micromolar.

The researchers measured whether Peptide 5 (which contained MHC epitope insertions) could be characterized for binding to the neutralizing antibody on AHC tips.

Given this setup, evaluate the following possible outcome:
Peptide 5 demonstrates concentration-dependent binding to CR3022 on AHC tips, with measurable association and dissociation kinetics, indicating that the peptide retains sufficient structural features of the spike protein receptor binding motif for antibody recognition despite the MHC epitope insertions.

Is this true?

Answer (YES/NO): NO